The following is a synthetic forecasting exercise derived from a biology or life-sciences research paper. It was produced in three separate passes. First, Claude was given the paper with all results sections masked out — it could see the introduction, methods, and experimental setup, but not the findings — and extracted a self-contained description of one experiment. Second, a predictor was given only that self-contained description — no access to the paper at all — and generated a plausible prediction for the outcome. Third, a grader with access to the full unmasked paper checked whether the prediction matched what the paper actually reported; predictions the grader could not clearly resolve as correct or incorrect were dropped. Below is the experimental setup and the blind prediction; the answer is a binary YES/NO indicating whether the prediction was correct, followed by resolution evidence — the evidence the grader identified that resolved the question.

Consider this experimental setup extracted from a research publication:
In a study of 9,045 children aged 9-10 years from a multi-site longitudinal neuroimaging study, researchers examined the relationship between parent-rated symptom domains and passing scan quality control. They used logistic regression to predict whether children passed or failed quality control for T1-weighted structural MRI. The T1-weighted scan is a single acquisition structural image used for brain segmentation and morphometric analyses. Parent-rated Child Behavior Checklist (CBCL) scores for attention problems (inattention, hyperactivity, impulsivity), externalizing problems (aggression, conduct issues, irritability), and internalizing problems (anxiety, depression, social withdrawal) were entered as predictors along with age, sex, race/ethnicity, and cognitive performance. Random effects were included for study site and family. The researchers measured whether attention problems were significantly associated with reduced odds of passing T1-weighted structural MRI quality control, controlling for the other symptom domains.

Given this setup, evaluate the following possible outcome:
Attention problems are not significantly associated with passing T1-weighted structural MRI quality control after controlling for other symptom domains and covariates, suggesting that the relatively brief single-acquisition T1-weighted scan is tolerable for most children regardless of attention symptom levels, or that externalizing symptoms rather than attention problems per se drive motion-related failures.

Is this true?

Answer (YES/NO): NO